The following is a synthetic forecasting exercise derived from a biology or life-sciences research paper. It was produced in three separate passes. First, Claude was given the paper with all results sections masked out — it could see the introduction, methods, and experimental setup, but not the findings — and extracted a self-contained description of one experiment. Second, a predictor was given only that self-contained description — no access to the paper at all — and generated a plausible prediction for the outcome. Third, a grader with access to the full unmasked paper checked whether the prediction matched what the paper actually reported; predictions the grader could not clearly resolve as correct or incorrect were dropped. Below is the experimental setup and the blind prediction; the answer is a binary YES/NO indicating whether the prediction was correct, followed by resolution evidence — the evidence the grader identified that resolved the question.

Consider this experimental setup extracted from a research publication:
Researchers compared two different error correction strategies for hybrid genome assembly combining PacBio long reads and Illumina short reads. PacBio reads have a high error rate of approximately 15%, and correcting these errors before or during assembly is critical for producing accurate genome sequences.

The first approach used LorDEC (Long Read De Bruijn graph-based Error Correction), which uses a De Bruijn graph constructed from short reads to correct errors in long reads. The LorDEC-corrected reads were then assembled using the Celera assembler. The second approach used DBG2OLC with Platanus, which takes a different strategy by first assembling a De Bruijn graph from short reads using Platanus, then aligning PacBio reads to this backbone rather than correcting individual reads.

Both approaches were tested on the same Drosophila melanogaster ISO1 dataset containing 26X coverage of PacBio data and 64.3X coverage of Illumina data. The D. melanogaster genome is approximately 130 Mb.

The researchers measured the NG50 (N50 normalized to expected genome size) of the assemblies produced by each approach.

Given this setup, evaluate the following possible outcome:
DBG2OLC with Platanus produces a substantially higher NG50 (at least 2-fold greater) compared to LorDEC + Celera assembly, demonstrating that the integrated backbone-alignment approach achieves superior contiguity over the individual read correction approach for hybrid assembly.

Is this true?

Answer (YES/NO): YES